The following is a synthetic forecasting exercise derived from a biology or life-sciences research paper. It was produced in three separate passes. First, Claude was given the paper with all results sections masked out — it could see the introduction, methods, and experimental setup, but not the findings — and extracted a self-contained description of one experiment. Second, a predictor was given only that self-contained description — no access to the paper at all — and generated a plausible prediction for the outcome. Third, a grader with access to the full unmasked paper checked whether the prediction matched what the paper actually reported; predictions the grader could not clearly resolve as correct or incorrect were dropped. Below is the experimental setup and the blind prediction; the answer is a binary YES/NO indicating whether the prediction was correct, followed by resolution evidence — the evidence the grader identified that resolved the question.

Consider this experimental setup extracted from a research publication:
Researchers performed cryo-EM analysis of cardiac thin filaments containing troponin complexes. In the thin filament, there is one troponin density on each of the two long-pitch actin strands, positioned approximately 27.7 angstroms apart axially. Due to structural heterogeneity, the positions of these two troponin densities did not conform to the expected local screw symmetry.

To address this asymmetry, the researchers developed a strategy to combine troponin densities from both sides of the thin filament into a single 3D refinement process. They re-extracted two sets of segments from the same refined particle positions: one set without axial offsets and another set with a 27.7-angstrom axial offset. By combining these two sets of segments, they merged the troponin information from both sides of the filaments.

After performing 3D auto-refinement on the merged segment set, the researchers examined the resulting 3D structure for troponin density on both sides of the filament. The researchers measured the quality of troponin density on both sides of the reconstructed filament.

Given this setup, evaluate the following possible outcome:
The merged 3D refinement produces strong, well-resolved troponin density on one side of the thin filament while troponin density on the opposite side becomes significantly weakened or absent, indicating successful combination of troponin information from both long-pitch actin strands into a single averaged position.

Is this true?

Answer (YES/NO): YES